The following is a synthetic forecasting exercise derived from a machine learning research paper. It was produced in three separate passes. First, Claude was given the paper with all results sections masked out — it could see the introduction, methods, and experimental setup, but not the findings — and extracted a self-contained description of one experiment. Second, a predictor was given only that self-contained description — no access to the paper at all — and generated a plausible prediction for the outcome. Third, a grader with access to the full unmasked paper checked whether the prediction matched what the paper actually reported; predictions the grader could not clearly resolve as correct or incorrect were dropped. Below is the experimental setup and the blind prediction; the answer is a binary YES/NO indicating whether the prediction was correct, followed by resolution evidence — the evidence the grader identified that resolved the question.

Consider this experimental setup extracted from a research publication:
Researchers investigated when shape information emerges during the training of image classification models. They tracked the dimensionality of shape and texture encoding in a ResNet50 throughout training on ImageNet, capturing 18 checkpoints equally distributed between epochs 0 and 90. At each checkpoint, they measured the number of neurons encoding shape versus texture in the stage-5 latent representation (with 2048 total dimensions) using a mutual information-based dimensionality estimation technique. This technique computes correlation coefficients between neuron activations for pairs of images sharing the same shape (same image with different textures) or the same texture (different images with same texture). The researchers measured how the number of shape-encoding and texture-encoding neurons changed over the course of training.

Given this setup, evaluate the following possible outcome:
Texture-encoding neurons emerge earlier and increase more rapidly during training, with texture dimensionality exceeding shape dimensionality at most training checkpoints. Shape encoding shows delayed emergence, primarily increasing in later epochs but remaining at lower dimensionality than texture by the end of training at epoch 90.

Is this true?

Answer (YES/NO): NO